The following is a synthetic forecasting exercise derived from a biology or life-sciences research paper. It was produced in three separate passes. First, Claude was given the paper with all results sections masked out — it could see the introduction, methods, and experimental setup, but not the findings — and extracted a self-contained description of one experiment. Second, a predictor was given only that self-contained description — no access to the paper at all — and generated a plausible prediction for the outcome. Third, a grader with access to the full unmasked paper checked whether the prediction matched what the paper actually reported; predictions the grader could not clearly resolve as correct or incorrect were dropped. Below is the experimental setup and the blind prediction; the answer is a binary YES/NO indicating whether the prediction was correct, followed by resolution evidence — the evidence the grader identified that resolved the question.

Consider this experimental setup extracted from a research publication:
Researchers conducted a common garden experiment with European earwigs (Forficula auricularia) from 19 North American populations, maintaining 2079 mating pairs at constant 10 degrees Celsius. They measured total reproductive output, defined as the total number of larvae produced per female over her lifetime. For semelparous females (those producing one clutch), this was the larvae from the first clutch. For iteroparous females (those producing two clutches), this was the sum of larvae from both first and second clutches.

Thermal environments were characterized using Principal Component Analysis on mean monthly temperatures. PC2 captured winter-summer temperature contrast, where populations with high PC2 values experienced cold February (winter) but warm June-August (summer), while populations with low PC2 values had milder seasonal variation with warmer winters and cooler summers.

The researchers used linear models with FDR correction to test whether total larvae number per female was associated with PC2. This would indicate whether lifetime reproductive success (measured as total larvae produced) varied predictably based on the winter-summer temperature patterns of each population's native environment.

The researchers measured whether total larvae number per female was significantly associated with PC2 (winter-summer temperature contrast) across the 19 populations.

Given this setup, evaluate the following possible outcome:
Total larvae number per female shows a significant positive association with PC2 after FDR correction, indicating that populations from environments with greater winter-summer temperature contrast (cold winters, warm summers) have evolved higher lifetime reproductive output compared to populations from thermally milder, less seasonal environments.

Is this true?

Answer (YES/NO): NO